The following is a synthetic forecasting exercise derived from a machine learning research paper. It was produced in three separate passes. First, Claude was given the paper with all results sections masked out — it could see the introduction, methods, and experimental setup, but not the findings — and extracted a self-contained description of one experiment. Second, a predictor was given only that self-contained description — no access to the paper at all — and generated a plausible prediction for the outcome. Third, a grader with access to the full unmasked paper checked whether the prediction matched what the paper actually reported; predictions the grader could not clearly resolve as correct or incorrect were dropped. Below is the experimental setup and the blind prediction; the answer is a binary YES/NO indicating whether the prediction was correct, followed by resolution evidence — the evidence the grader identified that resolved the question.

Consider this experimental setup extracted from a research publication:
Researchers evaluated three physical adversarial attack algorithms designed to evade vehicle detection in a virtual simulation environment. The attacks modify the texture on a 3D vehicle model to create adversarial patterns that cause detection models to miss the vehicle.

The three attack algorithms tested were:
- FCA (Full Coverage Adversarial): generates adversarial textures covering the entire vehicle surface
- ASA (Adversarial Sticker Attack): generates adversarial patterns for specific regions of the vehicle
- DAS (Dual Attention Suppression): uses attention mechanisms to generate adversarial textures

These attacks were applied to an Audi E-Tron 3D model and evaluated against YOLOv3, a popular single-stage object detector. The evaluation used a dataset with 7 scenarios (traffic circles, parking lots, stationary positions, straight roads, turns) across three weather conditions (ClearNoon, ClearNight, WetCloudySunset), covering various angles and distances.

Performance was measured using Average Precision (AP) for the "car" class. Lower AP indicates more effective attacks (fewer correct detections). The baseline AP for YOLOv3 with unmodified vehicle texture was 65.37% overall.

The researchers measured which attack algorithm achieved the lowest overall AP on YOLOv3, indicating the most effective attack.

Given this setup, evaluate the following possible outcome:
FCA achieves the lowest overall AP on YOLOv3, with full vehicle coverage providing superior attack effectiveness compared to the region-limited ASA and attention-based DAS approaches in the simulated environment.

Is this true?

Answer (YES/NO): NO